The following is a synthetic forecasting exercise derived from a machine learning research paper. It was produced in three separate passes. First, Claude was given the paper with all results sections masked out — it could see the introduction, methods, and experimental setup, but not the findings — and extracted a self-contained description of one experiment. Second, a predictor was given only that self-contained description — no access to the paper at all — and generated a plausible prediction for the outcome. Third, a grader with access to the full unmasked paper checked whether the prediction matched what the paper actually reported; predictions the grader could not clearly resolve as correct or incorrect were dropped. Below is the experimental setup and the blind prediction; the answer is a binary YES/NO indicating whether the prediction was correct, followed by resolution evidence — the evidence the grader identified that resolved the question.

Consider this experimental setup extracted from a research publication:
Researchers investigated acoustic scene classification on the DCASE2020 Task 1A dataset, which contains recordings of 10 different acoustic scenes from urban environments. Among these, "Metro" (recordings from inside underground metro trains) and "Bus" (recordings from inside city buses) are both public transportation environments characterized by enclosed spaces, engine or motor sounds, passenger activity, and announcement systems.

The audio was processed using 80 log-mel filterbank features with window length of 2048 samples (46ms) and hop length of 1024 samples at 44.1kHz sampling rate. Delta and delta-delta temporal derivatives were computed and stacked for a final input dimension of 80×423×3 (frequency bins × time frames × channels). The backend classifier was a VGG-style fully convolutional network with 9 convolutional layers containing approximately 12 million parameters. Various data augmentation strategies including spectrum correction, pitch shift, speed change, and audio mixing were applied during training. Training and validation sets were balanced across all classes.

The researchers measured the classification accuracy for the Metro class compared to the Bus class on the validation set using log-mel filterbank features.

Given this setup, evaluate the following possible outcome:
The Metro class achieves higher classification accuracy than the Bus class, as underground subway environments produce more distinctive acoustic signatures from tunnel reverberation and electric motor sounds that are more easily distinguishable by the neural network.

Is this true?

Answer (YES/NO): NO